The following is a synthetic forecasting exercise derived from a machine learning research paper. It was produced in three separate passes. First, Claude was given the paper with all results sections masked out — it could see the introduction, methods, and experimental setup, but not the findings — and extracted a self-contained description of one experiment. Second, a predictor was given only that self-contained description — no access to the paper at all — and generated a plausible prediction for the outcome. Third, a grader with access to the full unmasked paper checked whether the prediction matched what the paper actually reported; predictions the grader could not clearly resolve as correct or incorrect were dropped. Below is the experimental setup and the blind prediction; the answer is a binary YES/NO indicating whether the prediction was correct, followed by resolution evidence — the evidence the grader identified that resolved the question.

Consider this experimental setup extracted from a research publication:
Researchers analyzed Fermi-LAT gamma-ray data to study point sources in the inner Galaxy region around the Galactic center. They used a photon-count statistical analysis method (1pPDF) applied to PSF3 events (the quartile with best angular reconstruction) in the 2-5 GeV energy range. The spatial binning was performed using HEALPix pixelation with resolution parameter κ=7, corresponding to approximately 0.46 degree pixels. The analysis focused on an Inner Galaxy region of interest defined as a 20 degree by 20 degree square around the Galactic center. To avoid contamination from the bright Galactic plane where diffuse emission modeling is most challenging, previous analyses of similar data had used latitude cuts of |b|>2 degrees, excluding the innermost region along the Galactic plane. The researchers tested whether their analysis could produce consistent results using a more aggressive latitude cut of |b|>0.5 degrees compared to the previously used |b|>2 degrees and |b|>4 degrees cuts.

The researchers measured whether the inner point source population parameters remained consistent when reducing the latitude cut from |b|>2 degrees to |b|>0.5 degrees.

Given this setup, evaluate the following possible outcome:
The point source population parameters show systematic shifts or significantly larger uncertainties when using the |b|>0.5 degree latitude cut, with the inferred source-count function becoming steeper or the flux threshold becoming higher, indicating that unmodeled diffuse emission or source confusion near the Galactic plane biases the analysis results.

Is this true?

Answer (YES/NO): NO